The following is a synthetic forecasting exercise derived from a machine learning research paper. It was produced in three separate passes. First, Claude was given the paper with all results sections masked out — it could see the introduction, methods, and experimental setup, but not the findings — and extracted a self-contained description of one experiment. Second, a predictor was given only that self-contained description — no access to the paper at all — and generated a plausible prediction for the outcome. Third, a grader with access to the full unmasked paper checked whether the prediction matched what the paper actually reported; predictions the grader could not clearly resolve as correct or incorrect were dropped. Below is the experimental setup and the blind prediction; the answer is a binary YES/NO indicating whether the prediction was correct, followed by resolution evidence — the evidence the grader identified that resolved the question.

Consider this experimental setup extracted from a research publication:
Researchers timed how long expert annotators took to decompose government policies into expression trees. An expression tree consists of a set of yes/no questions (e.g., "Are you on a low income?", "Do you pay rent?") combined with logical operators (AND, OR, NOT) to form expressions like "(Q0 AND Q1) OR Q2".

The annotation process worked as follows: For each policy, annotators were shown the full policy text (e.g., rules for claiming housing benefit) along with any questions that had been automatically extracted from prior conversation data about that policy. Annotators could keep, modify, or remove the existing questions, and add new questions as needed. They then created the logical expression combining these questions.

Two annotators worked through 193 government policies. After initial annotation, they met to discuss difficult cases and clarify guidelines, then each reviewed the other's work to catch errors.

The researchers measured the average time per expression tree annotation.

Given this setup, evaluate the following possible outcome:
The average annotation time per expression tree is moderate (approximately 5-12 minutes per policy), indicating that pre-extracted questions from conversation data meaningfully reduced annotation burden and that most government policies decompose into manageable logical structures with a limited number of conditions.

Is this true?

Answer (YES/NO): NO